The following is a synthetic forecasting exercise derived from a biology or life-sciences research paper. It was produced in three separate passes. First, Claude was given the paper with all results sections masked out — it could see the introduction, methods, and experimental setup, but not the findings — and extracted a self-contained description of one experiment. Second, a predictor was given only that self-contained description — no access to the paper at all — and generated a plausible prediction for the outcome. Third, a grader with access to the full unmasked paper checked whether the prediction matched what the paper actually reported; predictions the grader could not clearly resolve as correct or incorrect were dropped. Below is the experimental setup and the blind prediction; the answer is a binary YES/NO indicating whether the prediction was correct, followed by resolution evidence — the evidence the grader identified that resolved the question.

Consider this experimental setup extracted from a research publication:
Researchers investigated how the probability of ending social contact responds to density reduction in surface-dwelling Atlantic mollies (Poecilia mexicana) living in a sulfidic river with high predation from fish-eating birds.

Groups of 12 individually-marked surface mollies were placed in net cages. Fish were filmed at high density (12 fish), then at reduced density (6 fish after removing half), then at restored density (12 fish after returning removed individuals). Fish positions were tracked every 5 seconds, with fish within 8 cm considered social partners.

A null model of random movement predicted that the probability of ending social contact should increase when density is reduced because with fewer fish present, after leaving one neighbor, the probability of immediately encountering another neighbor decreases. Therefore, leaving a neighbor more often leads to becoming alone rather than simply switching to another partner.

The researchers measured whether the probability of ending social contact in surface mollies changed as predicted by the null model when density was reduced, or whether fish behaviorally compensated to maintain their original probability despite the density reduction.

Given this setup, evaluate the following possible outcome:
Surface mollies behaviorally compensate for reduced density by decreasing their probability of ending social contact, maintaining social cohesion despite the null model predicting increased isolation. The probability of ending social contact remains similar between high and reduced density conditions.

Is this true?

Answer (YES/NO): NO